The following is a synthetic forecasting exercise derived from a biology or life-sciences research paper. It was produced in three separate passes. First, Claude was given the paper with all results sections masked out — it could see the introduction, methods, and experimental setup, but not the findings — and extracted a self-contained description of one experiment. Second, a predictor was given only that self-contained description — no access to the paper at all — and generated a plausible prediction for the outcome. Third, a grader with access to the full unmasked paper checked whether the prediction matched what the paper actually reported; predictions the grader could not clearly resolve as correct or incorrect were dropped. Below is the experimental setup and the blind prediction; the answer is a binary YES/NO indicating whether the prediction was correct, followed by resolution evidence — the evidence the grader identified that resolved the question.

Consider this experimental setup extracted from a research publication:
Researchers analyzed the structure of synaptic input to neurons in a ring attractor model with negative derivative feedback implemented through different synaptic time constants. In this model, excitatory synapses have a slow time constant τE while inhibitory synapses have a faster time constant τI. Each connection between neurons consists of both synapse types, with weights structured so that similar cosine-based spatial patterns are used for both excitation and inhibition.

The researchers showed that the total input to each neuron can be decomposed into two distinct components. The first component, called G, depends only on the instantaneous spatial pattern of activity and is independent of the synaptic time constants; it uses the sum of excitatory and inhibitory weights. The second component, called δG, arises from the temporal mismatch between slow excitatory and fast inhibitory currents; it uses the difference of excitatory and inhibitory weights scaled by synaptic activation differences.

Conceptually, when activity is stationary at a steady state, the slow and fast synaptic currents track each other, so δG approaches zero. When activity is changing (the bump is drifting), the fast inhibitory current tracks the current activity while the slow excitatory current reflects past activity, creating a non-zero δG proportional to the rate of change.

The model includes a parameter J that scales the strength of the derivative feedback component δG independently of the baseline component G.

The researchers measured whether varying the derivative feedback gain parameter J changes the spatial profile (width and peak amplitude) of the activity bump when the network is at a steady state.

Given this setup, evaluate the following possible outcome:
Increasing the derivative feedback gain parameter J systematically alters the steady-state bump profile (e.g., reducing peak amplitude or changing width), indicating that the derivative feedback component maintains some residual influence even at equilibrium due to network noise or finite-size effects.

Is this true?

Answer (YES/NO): NO